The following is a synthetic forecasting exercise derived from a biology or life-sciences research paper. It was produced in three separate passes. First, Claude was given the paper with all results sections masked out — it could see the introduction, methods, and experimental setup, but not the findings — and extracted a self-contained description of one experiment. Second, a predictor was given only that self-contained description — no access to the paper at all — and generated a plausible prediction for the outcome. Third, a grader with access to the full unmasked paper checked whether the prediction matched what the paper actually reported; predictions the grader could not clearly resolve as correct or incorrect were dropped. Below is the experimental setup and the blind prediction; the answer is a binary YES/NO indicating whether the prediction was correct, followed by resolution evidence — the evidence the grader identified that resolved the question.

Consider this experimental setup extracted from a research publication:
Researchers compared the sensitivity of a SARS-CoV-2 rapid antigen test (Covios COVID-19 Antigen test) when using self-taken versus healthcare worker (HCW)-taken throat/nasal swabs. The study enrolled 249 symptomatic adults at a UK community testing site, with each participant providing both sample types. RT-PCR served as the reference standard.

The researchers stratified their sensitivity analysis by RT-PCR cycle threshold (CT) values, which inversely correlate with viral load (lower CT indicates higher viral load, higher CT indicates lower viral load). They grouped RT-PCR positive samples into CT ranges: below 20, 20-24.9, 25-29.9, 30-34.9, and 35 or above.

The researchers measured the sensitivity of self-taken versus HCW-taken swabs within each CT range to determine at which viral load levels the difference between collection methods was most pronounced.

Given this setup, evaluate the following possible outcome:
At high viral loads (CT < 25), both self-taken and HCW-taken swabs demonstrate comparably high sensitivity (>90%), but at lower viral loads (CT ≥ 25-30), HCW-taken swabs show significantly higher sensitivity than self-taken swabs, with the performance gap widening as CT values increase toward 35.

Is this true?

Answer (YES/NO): NO